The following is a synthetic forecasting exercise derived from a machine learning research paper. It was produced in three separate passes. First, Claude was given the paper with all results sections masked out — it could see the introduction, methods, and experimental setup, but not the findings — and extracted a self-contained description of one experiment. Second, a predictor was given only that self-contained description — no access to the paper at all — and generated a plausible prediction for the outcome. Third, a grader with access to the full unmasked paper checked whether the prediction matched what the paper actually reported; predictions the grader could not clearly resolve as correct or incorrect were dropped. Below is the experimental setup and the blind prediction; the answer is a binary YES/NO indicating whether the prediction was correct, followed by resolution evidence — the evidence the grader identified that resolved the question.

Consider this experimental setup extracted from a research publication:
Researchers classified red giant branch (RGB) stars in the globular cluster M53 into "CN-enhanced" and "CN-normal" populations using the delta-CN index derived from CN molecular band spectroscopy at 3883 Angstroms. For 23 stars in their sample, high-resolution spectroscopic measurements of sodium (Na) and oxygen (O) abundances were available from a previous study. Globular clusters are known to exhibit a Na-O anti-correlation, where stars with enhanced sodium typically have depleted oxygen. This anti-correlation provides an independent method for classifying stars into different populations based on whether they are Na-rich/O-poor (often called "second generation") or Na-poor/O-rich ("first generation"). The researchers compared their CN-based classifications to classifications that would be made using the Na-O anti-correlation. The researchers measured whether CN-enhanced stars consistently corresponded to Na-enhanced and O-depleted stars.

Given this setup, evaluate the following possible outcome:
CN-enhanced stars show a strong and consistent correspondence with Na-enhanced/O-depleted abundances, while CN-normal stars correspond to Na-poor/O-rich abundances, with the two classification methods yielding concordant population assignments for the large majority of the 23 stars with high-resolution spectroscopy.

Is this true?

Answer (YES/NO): NO